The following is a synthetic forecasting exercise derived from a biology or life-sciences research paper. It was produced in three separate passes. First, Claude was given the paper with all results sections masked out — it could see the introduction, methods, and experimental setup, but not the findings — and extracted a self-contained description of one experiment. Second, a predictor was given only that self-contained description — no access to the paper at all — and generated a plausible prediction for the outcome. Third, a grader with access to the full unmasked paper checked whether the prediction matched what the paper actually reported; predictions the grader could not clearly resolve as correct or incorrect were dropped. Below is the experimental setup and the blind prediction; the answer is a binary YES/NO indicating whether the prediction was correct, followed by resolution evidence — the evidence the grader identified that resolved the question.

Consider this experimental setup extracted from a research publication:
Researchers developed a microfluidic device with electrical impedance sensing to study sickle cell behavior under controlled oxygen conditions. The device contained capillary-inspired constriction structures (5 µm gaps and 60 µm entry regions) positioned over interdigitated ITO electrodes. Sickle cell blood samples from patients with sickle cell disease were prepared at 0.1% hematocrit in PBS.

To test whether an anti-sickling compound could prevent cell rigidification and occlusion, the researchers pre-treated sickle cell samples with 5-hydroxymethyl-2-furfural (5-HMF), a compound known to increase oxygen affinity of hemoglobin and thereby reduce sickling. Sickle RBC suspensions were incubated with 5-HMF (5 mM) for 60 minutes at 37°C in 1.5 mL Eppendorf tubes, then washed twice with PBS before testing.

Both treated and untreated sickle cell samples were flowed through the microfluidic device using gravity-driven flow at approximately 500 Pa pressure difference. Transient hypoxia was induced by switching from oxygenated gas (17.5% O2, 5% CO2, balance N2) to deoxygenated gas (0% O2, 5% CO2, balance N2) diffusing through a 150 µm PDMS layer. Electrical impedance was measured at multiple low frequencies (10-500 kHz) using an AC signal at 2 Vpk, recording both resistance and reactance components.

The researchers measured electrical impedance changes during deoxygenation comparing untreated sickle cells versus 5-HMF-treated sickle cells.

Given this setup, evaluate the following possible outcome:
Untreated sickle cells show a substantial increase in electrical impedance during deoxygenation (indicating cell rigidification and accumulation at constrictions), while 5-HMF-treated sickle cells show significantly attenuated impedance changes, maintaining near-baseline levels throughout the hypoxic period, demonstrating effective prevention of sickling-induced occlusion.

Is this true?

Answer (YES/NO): YES